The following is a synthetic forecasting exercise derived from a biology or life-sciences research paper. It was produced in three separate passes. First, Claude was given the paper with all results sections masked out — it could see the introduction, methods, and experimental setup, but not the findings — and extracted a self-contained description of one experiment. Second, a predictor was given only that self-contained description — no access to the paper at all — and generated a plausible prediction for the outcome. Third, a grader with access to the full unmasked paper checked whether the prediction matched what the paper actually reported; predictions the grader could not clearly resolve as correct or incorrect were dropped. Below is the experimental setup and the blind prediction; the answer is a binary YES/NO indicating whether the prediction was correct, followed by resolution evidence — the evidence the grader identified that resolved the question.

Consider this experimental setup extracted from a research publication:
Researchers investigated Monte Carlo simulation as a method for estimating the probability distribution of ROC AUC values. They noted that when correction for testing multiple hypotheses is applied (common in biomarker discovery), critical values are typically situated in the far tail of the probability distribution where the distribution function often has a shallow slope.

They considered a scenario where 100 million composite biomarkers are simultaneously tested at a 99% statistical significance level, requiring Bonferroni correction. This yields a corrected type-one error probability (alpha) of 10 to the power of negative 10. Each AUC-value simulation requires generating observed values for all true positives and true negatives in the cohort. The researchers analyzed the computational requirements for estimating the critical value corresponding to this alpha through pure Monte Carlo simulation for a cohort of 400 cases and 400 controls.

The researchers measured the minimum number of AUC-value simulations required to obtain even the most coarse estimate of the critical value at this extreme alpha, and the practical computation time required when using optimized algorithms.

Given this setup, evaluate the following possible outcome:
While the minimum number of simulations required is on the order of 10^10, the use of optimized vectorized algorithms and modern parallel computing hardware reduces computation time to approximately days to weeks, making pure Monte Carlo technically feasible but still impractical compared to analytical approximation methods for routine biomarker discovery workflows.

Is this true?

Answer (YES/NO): NO